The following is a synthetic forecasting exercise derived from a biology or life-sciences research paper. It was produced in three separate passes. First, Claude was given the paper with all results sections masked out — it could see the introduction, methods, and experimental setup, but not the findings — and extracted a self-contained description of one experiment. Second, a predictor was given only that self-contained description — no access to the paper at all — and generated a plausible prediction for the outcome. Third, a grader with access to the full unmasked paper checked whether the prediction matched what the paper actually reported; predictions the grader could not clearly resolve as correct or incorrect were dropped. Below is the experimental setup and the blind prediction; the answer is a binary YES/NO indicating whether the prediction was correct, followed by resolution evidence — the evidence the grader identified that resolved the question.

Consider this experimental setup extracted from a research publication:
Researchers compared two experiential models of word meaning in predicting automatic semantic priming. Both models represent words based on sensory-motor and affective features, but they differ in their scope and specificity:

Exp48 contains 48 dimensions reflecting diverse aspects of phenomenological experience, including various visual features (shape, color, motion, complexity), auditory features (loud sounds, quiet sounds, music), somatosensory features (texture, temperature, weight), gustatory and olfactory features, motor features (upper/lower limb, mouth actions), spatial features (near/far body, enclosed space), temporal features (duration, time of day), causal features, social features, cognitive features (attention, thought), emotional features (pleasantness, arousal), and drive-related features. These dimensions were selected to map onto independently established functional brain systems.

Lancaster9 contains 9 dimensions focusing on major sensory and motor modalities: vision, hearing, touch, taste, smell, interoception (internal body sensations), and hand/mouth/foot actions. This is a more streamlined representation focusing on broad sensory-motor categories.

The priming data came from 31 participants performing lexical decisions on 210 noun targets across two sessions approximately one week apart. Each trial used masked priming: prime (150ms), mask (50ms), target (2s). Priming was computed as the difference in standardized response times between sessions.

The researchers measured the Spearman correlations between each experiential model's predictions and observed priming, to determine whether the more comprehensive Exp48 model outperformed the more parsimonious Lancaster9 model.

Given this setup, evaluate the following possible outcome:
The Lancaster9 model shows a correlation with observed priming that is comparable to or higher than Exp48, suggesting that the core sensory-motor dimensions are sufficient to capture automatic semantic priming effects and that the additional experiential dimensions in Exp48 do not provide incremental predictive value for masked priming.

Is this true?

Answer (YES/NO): NO